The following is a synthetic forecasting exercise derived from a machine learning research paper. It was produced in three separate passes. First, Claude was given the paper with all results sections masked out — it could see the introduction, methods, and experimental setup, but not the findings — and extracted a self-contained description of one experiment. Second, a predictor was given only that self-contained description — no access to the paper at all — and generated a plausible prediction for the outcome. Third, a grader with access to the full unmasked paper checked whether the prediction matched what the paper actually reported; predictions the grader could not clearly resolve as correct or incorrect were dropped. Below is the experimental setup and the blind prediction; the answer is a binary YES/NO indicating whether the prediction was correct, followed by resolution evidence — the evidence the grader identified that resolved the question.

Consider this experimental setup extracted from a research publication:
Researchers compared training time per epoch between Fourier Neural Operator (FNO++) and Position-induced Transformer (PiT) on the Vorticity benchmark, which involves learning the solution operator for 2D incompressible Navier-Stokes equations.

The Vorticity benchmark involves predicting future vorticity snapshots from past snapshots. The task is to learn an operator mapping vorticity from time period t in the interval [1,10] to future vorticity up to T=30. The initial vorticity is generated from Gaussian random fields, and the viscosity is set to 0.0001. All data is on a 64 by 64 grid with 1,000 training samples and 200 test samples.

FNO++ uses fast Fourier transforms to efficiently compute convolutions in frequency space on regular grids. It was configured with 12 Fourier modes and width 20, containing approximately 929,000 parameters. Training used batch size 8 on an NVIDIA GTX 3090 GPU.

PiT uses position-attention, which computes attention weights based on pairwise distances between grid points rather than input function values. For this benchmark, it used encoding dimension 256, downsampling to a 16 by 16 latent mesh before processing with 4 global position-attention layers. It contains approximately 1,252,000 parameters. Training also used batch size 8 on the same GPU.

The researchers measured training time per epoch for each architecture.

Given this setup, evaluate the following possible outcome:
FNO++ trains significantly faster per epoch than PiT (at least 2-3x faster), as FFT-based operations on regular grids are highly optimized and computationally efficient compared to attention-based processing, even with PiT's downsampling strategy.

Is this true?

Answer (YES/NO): NO